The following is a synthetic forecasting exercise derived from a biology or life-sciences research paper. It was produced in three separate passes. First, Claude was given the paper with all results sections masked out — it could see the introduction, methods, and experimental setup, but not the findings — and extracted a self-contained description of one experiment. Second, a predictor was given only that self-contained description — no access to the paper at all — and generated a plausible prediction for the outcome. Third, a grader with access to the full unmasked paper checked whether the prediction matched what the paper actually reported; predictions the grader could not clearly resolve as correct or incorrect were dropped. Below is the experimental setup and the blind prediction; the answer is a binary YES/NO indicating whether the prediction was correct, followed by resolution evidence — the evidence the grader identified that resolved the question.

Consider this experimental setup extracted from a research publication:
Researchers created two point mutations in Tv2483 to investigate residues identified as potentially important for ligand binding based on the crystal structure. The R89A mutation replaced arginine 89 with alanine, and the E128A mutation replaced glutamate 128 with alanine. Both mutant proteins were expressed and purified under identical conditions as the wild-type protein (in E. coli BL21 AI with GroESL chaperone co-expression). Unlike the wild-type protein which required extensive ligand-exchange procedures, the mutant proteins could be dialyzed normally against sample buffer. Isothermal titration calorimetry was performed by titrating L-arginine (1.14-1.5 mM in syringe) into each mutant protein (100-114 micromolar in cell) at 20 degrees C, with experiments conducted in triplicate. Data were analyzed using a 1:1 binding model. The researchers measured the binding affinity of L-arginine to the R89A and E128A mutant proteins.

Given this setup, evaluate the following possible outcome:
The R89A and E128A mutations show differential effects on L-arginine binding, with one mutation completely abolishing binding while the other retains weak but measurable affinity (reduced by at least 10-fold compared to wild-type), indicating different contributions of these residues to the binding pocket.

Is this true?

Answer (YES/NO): NO